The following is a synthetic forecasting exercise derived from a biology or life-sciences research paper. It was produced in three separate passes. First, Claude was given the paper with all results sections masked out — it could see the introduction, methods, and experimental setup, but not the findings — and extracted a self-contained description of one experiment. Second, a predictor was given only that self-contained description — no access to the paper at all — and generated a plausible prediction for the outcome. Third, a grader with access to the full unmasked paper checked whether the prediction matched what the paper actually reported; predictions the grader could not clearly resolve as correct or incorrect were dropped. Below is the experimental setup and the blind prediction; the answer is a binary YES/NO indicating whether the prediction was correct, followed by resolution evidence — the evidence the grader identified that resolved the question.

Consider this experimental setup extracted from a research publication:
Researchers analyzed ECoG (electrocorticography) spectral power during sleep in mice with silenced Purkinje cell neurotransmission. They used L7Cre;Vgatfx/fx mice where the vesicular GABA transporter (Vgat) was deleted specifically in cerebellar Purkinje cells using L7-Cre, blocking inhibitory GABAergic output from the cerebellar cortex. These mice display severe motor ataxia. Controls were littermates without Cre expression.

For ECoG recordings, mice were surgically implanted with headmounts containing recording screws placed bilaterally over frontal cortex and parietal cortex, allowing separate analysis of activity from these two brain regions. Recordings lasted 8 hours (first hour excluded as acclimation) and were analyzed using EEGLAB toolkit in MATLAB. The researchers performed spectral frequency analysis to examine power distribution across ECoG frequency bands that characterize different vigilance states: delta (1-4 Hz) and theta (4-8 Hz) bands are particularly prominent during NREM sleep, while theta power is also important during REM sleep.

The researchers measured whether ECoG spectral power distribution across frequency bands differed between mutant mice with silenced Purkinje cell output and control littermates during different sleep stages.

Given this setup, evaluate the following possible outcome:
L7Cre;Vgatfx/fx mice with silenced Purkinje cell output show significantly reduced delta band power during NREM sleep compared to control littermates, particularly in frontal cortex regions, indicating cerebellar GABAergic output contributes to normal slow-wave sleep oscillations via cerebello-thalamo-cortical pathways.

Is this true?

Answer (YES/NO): NO